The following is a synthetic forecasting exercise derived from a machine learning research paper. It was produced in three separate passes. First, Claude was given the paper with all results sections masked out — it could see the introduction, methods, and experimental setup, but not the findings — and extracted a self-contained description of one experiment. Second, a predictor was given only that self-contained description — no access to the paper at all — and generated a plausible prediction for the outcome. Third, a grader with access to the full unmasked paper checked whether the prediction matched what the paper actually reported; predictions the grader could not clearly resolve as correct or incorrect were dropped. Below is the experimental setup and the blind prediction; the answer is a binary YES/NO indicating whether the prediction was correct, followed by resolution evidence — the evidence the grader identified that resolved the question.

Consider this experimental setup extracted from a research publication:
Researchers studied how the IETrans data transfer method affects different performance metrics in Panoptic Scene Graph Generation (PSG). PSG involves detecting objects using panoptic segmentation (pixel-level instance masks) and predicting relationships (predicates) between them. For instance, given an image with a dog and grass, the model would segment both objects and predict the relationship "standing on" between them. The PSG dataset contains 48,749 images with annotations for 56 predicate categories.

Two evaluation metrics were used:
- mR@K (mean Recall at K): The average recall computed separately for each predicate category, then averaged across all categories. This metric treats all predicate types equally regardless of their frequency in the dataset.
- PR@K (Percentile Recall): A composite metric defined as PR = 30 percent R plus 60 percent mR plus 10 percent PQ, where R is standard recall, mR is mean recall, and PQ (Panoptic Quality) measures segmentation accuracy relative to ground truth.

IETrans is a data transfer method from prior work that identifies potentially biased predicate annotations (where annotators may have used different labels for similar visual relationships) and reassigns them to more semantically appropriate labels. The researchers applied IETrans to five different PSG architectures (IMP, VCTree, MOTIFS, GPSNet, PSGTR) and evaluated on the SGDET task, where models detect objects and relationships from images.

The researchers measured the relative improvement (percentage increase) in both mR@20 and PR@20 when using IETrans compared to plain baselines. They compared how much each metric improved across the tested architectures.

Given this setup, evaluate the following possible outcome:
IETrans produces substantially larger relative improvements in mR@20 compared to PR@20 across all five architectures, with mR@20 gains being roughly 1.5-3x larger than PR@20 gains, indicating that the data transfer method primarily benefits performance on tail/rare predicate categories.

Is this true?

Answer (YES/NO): NO